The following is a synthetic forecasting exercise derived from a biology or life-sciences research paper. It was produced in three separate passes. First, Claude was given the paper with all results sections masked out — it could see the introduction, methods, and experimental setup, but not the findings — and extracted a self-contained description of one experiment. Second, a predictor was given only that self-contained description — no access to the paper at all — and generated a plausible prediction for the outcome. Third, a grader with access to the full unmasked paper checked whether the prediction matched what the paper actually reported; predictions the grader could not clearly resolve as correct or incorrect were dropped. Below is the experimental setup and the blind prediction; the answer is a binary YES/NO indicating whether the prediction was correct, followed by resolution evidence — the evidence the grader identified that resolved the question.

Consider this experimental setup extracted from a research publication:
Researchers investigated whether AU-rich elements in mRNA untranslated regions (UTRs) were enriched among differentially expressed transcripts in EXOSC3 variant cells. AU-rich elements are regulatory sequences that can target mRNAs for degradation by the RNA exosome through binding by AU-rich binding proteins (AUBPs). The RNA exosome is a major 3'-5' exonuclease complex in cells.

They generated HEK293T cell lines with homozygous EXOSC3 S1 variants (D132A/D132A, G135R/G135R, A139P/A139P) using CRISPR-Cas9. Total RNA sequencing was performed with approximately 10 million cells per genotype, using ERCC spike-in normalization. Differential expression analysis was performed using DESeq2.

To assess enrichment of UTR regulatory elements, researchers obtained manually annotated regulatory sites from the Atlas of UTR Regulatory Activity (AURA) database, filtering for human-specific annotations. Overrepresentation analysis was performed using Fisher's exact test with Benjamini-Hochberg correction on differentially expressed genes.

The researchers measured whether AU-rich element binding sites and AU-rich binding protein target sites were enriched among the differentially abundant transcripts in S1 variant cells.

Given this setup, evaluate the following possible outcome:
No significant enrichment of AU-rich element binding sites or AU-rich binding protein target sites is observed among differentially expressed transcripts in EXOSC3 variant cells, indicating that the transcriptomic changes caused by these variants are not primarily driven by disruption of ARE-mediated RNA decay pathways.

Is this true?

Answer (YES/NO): NO